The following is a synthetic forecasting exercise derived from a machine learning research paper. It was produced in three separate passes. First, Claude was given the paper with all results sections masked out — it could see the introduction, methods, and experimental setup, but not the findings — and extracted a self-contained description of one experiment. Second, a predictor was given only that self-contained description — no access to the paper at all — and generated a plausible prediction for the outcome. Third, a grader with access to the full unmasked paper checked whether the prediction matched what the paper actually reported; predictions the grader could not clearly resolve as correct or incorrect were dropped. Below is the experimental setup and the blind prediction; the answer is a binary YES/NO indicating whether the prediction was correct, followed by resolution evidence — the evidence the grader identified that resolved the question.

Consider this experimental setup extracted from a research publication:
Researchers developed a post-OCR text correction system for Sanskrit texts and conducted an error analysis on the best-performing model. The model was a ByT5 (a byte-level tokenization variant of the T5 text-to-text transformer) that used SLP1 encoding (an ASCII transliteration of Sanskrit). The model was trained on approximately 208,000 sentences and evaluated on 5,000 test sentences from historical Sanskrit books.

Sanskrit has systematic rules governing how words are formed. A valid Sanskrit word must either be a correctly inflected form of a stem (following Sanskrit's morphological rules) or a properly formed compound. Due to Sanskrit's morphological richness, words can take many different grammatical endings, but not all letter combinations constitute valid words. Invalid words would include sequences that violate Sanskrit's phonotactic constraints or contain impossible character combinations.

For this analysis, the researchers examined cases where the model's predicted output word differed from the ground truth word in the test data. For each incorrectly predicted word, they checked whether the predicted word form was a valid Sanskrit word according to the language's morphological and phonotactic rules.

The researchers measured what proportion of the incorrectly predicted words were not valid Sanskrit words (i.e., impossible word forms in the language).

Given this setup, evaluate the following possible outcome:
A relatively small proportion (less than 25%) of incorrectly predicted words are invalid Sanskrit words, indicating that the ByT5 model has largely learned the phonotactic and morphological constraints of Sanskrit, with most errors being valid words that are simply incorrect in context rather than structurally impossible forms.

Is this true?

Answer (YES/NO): NO